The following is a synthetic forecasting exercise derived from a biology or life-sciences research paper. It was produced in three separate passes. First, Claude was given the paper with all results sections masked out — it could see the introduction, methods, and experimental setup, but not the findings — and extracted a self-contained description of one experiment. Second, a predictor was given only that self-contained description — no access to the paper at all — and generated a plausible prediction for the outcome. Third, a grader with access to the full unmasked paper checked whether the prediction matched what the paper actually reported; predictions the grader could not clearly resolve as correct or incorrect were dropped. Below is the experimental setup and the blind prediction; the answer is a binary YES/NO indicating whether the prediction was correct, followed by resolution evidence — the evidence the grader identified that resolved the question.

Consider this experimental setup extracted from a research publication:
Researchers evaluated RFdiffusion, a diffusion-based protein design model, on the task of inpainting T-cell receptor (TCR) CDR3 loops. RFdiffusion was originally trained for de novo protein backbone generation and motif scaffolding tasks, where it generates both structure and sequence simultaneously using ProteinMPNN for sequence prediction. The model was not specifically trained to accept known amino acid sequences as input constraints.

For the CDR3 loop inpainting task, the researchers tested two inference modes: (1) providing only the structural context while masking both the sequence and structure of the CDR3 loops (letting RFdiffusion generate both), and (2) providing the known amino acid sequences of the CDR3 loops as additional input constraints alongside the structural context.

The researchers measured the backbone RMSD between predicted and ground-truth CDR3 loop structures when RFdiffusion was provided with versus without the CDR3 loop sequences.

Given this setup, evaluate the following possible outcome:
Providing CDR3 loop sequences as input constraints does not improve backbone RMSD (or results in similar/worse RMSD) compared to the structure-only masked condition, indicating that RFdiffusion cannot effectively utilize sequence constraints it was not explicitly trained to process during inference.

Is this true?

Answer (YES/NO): YES